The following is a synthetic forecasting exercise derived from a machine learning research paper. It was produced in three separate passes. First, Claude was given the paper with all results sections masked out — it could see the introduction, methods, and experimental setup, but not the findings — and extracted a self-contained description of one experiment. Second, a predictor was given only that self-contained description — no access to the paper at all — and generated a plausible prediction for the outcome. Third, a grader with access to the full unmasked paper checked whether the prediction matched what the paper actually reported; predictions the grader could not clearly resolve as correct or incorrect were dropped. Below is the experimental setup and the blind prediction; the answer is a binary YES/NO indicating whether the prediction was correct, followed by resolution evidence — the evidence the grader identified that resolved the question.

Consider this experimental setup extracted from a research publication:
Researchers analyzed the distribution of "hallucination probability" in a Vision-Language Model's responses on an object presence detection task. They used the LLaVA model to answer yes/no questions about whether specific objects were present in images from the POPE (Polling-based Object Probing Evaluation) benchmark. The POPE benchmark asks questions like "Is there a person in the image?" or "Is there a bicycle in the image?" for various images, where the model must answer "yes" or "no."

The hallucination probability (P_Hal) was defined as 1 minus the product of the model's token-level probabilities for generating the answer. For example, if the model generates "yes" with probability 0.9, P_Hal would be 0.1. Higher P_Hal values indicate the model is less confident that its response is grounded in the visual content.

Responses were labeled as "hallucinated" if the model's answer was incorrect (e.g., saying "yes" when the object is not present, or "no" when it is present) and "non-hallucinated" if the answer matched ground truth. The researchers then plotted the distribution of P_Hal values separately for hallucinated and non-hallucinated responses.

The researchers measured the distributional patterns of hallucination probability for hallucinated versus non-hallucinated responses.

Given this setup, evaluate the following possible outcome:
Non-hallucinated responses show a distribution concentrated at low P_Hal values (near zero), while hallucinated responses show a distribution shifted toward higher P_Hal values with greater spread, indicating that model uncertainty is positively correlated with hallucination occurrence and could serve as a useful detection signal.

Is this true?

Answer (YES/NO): NO